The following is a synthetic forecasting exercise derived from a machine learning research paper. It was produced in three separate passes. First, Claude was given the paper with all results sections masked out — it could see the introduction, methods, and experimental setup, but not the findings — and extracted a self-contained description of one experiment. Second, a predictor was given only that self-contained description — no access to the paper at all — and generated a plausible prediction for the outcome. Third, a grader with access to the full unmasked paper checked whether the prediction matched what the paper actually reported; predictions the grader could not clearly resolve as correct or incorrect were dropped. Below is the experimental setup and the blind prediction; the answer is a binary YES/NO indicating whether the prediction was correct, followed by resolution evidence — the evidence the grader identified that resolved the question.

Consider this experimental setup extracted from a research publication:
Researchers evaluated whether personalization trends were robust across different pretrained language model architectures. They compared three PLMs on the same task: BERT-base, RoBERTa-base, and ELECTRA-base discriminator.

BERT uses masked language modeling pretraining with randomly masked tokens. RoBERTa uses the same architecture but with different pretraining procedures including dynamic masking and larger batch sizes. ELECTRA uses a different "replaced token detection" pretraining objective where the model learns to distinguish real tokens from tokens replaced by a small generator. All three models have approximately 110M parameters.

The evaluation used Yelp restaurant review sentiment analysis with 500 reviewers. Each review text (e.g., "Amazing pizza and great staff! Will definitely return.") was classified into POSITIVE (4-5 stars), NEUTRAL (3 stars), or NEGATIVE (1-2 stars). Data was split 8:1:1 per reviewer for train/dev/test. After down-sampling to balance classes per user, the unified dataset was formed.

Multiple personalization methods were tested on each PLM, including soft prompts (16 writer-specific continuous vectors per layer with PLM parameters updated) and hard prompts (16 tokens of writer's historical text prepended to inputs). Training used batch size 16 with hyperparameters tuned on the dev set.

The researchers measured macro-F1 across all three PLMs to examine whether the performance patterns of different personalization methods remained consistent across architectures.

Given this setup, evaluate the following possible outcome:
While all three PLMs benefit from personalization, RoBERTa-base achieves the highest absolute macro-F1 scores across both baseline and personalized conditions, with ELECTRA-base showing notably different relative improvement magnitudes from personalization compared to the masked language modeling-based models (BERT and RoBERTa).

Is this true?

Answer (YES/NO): NO